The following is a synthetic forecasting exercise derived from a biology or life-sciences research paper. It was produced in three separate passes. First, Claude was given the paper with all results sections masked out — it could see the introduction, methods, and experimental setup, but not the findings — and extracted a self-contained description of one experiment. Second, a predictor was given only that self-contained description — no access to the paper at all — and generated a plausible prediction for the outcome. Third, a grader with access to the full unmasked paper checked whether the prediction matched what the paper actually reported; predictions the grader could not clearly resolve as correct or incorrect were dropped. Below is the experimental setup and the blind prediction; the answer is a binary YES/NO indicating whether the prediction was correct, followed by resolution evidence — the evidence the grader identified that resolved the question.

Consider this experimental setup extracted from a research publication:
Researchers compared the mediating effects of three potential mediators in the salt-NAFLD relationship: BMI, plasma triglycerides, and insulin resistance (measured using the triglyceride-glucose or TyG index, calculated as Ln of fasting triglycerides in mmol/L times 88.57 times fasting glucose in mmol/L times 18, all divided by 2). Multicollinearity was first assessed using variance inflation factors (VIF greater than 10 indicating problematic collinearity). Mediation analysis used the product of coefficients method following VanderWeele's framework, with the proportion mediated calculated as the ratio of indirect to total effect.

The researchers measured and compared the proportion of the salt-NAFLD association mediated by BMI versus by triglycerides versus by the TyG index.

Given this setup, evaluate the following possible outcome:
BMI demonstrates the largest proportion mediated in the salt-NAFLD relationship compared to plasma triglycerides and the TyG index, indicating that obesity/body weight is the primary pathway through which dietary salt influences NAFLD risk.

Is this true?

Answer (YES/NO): YES